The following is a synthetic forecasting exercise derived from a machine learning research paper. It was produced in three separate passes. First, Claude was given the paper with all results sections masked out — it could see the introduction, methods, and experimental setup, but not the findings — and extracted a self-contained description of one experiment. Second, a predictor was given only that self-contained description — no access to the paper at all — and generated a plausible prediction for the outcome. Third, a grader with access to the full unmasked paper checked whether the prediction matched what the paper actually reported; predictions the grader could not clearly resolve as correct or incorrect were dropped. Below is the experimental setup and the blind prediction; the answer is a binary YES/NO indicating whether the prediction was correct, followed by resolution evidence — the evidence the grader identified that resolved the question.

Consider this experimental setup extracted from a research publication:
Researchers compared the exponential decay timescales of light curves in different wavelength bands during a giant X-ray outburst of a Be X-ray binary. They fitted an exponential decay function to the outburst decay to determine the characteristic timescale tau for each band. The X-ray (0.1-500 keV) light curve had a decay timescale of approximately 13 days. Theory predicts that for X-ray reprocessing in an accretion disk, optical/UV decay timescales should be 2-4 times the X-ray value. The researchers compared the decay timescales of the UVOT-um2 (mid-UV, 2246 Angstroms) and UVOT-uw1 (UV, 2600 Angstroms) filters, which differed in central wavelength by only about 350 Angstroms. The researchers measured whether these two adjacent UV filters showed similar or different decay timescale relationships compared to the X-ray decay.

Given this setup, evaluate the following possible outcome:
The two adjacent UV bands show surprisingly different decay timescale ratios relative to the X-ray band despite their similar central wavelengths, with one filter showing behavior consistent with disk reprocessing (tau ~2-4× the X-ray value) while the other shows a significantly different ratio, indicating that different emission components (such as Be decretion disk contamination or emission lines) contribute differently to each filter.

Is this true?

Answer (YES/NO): NO